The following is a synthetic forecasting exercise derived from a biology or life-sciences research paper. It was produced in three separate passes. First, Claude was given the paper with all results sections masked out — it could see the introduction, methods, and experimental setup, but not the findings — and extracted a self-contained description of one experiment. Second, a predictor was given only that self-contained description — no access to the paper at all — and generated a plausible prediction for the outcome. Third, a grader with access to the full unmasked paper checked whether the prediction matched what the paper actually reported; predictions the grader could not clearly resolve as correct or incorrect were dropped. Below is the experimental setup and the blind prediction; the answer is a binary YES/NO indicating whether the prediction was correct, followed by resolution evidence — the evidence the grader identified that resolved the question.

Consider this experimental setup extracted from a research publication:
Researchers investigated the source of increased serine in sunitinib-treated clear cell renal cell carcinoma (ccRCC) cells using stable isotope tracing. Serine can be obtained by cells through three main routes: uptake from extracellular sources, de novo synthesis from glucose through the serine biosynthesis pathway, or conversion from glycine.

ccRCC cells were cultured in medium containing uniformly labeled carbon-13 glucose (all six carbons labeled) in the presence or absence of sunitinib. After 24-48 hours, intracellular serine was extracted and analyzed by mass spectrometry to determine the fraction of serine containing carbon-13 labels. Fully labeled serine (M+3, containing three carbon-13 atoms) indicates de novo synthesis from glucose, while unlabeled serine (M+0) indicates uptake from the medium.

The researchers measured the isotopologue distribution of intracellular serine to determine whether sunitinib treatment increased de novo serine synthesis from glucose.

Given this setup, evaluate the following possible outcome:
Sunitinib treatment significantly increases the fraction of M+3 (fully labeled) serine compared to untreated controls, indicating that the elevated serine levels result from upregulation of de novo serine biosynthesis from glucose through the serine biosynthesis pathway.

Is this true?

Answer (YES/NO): YES